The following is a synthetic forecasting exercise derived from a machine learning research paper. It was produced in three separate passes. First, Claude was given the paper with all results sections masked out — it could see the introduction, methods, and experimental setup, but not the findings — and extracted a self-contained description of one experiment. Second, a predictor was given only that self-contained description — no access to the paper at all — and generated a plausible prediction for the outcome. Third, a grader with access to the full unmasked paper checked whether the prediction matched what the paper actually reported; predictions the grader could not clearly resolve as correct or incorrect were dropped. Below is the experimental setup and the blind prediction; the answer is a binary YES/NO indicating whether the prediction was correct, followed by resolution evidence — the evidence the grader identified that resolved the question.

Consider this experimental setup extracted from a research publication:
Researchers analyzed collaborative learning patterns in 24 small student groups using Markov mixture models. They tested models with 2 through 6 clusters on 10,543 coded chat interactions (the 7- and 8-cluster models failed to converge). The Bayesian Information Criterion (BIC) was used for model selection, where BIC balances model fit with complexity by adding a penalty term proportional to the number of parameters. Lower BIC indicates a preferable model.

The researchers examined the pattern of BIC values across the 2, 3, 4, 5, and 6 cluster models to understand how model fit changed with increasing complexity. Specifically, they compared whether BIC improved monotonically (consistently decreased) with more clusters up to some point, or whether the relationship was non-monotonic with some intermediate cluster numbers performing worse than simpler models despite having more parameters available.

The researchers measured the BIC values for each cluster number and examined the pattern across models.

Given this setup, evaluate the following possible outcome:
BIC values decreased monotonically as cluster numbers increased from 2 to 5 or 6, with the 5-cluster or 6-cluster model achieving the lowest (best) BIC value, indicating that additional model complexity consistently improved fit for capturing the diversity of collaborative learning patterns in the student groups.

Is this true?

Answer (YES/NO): NO